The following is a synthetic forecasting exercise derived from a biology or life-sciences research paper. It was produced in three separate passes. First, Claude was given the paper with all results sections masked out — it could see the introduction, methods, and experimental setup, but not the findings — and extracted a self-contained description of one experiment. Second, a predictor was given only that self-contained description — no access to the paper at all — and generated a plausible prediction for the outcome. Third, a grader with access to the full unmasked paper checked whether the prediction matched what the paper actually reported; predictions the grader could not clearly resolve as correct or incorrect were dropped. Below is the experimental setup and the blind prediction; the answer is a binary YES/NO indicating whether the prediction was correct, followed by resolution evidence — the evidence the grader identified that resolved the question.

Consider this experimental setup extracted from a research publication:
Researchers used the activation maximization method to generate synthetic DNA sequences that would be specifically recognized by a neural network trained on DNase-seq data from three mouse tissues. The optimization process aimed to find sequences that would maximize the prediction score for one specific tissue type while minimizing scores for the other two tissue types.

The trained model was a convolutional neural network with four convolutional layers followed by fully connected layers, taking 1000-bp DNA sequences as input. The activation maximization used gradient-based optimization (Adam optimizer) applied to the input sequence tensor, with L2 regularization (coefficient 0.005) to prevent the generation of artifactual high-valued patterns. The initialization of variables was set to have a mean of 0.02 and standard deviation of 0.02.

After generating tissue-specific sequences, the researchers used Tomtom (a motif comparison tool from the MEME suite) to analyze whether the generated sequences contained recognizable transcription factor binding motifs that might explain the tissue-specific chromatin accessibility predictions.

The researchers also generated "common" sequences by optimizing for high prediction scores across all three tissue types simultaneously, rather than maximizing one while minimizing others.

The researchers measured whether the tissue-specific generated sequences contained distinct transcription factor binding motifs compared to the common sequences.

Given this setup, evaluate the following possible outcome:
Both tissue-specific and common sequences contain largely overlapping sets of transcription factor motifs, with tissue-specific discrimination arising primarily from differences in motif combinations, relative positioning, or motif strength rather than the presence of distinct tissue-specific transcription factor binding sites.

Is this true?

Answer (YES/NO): NO